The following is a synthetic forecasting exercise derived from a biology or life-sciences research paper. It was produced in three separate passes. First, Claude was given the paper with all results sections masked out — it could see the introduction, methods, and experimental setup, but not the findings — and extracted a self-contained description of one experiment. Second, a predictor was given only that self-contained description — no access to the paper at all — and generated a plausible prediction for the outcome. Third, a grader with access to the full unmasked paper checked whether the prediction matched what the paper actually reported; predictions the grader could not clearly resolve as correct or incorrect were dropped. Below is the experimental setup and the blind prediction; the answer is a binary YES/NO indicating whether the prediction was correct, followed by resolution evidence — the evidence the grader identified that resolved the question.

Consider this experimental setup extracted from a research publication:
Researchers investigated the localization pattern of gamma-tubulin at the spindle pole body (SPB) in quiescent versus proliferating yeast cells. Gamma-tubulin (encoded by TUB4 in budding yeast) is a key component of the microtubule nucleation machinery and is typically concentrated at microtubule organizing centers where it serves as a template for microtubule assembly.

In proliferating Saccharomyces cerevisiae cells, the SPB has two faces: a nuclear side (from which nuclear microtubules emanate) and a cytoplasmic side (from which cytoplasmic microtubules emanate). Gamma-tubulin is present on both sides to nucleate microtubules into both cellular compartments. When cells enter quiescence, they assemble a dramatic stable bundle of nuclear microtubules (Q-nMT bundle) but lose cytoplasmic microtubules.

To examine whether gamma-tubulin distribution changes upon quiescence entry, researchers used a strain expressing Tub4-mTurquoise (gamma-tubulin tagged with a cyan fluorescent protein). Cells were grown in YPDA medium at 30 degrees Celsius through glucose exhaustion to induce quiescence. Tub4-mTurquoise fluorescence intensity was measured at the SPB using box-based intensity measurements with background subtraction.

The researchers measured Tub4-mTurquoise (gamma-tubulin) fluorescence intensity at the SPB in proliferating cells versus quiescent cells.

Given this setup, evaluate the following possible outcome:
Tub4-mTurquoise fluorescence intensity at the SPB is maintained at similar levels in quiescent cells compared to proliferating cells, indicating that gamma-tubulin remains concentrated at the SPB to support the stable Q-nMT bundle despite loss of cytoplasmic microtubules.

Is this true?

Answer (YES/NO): NO